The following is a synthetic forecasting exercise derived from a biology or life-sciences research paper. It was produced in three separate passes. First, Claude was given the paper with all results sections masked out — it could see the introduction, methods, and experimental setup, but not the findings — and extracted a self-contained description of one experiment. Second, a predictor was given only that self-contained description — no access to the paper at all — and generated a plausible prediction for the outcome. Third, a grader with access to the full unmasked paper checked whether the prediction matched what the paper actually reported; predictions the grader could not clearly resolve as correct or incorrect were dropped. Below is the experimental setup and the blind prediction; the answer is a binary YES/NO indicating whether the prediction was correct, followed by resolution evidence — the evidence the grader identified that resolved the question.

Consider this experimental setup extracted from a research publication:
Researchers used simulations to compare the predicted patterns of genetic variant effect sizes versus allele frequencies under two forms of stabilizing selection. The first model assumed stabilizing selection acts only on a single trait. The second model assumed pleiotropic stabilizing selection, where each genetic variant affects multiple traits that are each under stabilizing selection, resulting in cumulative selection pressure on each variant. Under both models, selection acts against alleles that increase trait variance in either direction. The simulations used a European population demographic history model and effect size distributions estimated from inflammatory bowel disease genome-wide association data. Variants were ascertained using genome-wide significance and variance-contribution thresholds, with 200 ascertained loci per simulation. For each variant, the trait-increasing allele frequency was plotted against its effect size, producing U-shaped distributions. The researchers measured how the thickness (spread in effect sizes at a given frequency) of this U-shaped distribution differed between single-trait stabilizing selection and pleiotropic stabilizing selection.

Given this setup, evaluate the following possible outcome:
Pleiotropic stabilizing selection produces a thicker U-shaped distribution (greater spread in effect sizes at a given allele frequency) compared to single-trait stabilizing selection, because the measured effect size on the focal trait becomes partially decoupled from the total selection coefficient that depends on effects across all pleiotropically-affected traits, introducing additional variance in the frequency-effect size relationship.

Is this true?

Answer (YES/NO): YES